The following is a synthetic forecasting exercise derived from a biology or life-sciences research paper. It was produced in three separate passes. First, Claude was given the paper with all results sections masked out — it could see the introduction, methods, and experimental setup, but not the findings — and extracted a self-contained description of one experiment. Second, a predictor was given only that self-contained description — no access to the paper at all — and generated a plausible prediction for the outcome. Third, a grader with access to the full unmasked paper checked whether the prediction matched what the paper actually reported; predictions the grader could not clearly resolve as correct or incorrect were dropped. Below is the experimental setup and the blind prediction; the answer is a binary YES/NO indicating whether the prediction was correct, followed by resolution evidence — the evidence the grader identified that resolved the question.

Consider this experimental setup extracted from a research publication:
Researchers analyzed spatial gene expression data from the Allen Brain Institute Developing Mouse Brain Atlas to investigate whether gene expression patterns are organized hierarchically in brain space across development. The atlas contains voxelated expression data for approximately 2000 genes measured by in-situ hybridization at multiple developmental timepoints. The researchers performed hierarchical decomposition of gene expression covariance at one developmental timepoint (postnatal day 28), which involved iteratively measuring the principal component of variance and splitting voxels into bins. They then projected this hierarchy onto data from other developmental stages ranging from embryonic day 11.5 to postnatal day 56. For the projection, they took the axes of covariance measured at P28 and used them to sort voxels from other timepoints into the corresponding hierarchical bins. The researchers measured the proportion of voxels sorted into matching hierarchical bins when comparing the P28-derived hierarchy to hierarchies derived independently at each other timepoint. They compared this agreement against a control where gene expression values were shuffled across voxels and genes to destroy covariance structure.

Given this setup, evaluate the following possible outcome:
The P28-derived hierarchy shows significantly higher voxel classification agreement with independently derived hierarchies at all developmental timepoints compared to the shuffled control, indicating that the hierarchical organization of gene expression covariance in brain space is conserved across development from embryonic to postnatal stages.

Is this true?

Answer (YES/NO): YES